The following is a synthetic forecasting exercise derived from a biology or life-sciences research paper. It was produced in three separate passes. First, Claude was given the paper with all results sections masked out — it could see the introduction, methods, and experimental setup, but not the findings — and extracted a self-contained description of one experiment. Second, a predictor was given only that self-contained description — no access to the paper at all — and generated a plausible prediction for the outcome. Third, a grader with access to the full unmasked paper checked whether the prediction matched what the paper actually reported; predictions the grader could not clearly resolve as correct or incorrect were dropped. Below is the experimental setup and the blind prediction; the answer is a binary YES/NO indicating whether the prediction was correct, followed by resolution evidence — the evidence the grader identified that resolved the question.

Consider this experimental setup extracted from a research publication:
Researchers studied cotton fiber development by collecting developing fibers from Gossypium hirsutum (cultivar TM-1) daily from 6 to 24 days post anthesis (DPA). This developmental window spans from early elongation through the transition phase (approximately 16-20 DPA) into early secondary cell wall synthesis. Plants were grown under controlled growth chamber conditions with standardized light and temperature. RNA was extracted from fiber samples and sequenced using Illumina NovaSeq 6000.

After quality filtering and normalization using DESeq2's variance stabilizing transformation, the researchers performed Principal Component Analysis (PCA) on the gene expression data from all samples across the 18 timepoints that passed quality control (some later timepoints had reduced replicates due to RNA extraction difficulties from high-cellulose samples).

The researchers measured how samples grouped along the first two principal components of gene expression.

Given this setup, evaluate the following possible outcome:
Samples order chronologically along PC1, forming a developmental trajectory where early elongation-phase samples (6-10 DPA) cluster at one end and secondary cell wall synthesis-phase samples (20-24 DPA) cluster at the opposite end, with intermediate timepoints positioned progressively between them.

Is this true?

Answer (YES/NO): YES